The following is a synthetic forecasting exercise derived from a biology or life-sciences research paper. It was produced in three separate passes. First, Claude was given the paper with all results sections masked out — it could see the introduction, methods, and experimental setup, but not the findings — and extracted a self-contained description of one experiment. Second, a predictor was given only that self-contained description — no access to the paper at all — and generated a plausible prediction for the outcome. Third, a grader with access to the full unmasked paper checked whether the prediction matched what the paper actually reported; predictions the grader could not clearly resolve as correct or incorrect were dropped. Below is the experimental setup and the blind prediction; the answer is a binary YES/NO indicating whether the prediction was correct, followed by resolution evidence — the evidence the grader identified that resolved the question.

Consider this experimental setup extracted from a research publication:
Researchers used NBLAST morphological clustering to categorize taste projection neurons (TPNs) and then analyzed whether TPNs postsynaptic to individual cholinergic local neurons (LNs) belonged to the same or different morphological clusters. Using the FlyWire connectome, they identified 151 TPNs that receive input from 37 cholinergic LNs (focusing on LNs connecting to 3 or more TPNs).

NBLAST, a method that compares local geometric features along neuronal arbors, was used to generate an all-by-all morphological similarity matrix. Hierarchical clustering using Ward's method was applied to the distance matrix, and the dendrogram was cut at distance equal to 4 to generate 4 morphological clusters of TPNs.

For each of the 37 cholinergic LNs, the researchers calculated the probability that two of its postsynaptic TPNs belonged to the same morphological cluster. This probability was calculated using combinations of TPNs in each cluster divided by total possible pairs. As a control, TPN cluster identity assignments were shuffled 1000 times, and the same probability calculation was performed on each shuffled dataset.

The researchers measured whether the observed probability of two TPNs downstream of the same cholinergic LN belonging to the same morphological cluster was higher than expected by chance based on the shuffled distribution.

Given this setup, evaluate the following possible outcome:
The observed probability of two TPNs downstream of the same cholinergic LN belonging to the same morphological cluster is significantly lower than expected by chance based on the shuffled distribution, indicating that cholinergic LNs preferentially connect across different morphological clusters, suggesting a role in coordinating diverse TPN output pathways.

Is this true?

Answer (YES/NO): NO